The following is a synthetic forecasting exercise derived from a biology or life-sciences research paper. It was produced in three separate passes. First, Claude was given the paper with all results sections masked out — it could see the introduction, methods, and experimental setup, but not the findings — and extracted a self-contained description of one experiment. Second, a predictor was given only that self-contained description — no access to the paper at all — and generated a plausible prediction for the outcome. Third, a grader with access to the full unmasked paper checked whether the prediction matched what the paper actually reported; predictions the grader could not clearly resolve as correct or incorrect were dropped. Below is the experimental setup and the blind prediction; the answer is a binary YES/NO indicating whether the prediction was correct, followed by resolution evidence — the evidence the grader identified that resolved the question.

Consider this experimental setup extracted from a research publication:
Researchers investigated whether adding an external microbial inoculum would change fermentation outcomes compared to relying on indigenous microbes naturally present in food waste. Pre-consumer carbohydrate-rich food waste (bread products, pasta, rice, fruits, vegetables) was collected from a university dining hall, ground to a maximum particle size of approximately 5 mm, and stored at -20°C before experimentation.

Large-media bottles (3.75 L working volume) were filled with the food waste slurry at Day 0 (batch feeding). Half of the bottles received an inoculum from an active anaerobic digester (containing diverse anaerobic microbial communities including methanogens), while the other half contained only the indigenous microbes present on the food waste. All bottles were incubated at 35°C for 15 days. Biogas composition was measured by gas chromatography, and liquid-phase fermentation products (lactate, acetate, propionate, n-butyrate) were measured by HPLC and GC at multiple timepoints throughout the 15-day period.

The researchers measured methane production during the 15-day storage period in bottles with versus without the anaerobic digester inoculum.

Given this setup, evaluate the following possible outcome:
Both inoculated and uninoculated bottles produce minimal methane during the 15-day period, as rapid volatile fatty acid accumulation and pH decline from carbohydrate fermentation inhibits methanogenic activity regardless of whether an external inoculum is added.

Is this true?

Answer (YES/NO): YES